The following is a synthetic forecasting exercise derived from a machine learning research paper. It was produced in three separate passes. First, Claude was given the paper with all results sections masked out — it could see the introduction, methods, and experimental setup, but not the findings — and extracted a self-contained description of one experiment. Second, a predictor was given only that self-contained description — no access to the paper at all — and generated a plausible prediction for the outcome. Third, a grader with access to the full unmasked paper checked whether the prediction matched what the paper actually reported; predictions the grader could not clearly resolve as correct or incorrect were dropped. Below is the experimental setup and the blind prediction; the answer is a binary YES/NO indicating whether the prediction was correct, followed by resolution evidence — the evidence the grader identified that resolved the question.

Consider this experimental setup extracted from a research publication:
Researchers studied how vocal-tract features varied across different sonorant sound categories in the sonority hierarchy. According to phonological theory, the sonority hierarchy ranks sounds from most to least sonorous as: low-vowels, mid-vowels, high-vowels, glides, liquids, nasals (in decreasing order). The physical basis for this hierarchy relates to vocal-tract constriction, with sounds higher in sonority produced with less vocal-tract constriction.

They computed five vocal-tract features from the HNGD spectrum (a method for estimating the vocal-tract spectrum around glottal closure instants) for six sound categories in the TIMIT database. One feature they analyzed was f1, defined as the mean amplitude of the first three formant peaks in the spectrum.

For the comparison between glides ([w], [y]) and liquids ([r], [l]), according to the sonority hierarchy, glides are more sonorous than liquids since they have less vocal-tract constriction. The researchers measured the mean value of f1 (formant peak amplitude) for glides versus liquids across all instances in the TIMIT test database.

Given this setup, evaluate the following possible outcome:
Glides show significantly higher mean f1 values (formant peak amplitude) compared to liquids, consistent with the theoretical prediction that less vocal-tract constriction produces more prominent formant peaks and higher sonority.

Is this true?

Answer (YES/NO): NO